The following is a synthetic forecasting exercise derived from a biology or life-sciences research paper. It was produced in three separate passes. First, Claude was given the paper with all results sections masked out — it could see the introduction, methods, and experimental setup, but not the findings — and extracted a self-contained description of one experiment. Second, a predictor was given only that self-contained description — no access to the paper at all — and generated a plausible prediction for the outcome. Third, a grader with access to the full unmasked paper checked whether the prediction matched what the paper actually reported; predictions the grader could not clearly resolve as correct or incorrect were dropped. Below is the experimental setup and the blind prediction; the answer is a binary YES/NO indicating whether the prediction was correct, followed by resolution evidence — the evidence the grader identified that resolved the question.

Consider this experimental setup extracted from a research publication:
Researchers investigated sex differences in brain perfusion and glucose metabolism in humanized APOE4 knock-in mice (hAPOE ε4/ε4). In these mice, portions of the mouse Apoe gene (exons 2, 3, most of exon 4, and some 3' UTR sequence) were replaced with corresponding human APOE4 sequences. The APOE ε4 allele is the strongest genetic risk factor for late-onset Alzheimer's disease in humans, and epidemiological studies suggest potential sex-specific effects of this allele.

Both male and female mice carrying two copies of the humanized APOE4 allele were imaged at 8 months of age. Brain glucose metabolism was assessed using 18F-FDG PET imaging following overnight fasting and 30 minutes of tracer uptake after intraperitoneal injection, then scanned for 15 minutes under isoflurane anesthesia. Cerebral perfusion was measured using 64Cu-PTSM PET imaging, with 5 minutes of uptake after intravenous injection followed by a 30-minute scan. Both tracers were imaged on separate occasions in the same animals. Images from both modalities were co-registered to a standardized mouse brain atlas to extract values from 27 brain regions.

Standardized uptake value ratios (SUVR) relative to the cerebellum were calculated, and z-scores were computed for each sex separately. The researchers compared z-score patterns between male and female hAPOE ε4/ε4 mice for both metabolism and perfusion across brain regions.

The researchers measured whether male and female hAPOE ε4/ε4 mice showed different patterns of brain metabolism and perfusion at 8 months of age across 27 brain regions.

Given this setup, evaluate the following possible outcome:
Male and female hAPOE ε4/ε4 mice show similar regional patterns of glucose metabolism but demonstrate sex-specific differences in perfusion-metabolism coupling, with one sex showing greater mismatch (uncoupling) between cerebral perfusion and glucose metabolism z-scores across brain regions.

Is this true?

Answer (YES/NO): NO